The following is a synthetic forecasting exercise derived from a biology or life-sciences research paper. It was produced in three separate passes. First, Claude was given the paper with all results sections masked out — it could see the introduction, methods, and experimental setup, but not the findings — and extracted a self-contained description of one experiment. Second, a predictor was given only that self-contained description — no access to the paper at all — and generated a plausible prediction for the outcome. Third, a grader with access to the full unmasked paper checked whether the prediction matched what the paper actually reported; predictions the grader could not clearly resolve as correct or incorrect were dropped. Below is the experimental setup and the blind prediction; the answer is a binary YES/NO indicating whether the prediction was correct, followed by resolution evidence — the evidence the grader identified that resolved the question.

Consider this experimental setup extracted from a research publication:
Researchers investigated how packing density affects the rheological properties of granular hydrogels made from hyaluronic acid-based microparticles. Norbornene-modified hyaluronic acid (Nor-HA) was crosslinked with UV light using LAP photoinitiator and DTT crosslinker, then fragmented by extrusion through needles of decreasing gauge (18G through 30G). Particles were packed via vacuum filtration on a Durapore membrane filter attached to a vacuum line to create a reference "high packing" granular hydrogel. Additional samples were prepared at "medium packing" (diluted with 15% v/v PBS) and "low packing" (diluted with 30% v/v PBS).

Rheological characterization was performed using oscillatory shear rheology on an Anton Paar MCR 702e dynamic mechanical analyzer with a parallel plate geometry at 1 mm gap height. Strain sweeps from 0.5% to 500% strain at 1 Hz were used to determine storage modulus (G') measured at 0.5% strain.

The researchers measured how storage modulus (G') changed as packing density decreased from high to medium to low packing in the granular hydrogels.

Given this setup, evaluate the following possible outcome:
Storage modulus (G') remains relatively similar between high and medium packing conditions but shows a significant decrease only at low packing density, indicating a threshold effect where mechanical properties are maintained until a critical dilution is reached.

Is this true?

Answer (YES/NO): NO